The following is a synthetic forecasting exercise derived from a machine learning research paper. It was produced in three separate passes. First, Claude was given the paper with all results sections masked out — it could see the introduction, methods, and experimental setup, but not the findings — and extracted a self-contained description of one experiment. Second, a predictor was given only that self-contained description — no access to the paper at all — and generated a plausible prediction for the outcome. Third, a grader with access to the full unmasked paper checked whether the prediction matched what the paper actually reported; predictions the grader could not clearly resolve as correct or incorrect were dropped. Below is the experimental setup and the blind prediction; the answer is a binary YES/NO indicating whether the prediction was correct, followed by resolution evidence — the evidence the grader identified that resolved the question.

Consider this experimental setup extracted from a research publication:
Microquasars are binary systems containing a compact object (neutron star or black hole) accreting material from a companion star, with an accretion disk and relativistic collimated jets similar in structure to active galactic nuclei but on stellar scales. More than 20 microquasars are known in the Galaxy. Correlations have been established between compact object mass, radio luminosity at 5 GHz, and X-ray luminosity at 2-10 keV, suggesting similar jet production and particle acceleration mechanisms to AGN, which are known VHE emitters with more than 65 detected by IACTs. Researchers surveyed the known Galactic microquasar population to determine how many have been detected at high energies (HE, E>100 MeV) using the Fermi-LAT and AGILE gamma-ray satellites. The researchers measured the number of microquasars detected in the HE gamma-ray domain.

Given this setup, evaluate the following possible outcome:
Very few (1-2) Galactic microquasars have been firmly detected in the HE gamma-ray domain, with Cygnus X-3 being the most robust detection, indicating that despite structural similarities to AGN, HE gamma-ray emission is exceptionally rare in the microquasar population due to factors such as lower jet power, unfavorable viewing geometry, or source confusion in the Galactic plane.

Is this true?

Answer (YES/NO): NO